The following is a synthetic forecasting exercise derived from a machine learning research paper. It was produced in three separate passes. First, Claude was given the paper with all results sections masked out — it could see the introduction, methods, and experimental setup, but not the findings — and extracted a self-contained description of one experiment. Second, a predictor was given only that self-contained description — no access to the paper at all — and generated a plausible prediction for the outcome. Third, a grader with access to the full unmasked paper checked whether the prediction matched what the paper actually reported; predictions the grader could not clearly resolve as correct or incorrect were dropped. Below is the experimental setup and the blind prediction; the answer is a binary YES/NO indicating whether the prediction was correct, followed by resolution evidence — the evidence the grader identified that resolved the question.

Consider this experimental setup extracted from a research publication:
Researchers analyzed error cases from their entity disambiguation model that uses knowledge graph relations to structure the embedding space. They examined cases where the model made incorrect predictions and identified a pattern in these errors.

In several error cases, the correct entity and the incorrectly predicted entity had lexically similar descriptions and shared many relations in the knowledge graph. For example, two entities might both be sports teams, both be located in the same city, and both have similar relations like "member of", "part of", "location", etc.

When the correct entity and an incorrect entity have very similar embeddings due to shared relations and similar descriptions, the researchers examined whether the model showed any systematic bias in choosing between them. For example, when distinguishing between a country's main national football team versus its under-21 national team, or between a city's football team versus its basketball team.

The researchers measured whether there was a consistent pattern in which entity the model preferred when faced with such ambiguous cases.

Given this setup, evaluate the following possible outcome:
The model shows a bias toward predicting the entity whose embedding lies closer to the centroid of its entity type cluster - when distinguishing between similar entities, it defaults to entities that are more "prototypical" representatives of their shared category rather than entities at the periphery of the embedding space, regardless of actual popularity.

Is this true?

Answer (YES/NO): NO